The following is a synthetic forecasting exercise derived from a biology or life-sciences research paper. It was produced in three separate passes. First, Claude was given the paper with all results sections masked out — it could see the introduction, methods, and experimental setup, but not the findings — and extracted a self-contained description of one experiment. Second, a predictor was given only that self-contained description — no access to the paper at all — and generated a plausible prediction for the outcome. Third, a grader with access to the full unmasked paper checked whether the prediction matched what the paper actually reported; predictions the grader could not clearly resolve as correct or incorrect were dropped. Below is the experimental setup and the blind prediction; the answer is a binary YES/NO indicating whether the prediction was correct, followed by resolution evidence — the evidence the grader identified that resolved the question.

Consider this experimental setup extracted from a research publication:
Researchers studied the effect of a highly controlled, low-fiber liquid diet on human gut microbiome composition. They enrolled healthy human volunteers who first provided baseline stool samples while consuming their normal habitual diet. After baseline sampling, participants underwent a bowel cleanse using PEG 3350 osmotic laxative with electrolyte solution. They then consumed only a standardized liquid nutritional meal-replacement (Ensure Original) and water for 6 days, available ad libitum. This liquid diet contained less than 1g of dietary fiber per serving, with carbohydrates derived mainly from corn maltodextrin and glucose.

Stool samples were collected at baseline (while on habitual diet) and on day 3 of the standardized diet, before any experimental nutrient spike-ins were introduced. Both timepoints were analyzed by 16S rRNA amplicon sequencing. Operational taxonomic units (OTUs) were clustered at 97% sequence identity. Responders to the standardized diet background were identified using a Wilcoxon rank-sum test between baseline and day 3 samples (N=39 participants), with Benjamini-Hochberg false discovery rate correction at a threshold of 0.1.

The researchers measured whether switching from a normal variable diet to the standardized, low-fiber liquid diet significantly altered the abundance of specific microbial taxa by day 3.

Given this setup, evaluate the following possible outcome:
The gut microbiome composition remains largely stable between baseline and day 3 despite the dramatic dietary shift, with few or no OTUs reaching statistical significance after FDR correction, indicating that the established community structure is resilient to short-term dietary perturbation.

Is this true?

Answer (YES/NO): NO